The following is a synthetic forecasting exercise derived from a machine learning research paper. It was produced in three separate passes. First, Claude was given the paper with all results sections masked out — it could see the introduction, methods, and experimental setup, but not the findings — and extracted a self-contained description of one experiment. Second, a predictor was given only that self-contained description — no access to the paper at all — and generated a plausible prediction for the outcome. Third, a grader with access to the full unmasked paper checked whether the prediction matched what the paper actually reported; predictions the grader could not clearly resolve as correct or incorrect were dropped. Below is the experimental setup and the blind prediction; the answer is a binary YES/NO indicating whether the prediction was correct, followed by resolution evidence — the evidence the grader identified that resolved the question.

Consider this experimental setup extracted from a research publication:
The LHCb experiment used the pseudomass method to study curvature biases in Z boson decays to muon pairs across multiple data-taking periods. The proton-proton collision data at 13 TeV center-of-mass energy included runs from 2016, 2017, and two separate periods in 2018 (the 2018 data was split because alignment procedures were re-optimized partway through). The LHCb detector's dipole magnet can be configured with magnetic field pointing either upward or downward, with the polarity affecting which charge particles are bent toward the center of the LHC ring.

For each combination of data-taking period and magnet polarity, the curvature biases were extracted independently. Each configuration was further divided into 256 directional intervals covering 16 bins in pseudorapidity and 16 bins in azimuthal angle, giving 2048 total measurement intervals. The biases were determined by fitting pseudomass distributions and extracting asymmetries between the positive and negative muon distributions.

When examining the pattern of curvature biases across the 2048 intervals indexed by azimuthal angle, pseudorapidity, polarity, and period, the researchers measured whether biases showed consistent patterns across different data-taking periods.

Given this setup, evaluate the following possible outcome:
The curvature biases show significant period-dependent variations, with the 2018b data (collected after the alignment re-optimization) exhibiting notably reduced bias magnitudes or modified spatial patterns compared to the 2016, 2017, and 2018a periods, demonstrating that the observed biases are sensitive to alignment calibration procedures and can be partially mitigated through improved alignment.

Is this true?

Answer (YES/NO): YES